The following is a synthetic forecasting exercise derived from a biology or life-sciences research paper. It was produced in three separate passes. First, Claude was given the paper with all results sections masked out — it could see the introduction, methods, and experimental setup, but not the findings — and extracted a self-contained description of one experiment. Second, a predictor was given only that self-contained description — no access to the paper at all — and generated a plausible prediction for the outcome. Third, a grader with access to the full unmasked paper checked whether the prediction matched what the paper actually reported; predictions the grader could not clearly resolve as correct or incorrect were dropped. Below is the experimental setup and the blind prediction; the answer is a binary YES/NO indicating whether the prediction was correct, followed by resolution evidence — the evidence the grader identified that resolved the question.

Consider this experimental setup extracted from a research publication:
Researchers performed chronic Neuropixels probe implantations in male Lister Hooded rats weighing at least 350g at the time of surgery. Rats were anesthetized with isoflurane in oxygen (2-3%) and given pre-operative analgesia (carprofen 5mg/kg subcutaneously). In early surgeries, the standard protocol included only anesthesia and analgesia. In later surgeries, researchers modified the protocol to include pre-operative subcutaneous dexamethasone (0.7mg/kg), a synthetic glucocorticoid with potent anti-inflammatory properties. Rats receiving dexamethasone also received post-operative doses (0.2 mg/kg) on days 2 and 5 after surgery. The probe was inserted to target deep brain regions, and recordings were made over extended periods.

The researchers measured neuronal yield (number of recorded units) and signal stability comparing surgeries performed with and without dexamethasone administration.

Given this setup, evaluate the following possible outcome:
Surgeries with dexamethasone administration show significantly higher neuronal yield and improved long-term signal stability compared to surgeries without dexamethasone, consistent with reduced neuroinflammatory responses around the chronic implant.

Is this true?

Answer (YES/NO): YES